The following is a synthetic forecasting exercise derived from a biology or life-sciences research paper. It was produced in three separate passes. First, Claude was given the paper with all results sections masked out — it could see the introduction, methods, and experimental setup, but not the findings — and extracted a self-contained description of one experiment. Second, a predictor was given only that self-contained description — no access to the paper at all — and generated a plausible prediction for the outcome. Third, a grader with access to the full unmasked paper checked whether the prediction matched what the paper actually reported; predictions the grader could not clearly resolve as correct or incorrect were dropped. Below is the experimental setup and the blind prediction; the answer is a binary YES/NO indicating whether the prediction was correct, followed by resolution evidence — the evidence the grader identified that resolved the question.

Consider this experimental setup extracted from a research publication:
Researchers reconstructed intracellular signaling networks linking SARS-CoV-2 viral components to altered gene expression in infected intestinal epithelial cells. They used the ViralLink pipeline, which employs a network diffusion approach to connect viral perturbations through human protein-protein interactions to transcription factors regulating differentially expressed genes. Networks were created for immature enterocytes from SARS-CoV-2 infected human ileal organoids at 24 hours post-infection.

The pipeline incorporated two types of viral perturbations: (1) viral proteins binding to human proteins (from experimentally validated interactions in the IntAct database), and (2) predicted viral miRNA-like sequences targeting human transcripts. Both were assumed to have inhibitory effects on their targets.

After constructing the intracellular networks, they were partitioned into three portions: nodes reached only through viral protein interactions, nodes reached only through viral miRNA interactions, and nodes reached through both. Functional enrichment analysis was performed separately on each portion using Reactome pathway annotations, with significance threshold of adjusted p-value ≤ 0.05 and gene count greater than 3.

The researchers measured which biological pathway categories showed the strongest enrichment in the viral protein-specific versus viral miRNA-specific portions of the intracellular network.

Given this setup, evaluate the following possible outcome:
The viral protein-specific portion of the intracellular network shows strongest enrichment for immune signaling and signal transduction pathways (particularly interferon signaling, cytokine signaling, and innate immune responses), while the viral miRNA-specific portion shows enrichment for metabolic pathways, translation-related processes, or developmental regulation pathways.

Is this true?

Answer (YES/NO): NO